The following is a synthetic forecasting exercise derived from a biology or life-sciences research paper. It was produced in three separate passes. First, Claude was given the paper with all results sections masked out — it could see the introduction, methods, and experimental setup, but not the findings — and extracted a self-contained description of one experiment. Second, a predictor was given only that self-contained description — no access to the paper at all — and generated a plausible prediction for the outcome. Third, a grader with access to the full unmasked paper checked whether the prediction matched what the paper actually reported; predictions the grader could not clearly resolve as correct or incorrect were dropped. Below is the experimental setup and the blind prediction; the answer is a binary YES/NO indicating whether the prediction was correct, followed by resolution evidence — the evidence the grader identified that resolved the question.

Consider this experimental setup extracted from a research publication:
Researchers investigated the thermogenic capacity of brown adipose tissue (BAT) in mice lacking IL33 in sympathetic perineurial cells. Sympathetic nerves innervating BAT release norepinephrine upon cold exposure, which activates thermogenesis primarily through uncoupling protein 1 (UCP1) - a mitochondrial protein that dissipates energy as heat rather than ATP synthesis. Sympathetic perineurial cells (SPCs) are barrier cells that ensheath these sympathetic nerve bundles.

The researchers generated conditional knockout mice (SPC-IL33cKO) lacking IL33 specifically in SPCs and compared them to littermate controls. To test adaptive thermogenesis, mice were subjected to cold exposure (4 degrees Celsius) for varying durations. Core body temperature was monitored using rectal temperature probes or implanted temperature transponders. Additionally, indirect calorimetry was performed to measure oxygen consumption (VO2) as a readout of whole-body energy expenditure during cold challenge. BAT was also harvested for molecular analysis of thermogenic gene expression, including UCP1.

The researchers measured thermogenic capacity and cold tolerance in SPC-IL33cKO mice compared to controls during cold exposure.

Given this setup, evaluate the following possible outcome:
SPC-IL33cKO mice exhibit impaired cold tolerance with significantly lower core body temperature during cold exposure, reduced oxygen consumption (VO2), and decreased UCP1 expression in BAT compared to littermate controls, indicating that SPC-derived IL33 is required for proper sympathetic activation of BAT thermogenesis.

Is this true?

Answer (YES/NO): NO